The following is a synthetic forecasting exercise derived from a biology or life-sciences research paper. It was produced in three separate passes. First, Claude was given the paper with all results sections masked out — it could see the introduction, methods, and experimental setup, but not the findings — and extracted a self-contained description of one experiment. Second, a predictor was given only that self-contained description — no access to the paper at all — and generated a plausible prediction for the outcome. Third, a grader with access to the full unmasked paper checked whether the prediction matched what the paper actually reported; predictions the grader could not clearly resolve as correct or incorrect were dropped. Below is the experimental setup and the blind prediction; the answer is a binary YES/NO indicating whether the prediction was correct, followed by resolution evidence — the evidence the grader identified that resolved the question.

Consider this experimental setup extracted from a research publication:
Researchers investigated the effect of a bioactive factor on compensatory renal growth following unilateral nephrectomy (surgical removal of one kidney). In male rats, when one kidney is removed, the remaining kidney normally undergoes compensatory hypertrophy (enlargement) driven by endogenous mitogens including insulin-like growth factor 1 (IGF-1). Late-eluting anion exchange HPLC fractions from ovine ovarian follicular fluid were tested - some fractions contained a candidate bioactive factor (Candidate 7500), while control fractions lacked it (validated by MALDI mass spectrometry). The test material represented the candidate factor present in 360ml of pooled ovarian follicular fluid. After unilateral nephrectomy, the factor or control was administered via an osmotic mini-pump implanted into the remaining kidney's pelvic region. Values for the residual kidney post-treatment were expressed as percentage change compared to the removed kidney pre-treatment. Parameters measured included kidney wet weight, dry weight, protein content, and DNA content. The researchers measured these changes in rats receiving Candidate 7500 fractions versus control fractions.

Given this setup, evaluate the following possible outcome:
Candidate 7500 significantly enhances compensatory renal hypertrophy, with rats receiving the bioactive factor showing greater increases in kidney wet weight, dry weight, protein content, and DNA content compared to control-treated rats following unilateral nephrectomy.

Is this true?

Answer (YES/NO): NO